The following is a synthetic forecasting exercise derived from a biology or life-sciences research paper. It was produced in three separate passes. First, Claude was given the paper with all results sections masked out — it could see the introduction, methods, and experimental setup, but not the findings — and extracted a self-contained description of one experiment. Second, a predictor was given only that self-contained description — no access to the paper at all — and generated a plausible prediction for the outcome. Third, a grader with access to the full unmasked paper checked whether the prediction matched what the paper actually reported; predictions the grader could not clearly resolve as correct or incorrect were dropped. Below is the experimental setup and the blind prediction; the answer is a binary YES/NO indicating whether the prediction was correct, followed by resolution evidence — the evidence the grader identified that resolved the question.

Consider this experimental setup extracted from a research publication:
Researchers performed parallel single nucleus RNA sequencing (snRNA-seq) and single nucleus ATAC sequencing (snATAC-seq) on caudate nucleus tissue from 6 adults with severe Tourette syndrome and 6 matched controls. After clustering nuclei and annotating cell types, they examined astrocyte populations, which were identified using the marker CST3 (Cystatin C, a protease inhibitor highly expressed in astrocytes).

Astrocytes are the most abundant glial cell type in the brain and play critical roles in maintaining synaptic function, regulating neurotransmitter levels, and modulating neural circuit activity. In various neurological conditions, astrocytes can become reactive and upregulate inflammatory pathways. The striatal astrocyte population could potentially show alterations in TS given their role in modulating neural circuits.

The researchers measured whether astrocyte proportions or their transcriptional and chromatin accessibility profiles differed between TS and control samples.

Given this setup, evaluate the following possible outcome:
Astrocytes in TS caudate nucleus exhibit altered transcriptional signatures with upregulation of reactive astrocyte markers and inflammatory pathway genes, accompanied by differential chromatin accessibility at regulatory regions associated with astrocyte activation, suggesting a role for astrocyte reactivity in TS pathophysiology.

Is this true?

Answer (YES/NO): NO